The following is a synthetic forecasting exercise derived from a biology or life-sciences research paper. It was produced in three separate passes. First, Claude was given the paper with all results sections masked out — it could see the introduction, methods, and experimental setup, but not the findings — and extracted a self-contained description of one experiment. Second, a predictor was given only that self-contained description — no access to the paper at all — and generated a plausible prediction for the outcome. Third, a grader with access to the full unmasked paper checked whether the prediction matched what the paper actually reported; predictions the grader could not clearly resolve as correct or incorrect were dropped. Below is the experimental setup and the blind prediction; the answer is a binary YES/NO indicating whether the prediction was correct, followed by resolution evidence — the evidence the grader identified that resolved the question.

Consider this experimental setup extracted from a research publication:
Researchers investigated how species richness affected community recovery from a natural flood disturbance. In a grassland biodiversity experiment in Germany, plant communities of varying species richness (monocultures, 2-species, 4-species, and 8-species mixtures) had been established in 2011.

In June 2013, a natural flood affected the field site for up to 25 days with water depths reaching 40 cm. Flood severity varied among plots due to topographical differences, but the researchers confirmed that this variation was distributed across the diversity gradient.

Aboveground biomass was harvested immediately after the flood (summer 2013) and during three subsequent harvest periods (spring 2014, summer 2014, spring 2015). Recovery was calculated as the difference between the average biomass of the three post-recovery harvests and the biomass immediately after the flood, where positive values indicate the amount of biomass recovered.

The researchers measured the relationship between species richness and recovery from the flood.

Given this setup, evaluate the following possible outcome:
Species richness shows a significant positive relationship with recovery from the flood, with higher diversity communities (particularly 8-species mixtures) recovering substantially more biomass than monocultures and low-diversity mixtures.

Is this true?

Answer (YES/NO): YES